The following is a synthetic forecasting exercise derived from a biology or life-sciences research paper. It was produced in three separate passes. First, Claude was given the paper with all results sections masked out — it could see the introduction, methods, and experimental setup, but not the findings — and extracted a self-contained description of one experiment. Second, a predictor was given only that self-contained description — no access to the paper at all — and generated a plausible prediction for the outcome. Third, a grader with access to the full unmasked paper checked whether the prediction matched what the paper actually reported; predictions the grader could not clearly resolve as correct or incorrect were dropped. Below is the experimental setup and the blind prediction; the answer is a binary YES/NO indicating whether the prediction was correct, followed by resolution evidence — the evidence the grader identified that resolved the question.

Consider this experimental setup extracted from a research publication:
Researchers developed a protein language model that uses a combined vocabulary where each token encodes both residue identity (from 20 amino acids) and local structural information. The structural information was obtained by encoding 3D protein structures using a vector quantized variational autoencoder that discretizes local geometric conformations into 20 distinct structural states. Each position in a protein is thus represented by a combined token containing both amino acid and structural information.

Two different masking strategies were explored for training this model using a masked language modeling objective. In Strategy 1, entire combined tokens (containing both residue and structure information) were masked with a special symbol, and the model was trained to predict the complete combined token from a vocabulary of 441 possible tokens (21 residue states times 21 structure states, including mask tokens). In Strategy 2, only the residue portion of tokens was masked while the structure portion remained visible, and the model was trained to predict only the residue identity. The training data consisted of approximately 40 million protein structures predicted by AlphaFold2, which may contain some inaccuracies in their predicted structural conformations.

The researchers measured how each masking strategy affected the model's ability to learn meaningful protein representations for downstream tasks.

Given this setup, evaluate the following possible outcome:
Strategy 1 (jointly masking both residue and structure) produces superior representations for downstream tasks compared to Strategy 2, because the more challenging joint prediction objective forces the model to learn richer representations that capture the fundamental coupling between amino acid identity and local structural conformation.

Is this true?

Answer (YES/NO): NO